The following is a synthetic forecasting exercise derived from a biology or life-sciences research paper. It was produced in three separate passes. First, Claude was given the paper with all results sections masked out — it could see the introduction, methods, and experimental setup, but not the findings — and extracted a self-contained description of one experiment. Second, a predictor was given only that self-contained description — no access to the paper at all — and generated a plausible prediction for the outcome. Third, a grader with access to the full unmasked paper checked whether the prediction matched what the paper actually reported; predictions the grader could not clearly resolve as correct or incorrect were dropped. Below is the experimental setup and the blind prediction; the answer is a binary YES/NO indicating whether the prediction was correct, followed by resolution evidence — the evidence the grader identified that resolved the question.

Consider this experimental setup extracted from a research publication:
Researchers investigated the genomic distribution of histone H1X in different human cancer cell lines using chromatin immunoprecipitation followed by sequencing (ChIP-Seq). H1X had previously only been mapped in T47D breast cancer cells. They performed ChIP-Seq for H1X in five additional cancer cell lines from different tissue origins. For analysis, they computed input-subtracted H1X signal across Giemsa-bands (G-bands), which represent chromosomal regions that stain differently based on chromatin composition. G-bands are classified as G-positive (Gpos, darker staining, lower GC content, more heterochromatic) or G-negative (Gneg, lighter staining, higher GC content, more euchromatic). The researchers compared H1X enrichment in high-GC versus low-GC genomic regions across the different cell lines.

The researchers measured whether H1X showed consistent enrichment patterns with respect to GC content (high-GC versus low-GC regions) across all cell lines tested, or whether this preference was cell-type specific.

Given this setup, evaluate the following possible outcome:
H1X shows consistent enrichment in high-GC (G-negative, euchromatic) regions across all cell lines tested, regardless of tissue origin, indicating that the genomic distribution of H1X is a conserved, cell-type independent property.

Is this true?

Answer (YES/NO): YES